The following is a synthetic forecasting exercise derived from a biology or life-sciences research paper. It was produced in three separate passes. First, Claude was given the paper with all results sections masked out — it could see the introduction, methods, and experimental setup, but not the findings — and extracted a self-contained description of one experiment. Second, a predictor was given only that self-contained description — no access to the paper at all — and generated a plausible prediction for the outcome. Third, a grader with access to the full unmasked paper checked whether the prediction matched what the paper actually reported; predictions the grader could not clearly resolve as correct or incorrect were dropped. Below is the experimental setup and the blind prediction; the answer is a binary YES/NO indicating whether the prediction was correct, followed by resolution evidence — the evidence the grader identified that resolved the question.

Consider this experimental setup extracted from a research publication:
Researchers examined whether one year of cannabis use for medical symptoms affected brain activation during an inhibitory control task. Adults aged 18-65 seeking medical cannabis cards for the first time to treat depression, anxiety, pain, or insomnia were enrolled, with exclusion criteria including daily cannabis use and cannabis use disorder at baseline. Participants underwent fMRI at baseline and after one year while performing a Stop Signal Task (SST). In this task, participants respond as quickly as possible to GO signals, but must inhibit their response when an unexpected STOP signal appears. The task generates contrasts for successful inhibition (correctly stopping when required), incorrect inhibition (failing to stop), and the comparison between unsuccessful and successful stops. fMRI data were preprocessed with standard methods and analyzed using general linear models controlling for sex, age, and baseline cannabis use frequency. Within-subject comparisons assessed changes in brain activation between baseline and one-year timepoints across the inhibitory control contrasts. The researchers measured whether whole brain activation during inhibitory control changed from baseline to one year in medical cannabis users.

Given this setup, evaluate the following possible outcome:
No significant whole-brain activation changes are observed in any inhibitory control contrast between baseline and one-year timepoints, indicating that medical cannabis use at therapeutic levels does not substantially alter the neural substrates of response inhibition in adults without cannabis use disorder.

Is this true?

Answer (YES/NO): YES